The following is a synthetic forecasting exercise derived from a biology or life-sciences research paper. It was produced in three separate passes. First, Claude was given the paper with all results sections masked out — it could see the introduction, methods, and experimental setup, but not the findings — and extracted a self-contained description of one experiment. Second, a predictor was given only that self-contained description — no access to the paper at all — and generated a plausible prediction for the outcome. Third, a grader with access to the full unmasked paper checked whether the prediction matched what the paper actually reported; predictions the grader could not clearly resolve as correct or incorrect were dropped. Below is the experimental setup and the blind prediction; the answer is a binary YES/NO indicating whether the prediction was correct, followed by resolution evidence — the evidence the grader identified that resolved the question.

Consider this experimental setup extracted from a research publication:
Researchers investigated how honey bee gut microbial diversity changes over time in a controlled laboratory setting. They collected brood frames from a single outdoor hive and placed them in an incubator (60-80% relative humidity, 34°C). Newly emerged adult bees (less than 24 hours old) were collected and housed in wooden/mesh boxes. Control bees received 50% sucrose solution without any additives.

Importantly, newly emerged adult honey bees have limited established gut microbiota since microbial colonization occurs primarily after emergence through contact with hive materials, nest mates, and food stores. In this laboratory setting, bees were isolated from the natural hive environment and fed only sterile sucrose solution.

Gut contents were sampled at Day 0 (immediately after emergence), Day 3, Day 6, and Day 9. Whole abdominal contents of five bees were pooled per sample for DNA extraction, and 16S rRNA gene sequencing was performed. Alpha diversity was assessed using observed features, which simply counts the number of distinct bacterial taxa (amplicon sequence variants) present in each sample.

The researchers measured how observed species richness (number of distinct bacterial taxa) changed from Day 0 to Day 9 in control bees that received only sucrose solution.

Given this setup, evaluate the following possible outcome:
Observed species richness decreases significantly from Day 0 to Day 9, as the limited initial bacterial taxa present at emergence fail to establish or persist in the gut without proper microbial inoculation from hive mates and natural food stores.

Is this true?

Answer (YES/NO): NO